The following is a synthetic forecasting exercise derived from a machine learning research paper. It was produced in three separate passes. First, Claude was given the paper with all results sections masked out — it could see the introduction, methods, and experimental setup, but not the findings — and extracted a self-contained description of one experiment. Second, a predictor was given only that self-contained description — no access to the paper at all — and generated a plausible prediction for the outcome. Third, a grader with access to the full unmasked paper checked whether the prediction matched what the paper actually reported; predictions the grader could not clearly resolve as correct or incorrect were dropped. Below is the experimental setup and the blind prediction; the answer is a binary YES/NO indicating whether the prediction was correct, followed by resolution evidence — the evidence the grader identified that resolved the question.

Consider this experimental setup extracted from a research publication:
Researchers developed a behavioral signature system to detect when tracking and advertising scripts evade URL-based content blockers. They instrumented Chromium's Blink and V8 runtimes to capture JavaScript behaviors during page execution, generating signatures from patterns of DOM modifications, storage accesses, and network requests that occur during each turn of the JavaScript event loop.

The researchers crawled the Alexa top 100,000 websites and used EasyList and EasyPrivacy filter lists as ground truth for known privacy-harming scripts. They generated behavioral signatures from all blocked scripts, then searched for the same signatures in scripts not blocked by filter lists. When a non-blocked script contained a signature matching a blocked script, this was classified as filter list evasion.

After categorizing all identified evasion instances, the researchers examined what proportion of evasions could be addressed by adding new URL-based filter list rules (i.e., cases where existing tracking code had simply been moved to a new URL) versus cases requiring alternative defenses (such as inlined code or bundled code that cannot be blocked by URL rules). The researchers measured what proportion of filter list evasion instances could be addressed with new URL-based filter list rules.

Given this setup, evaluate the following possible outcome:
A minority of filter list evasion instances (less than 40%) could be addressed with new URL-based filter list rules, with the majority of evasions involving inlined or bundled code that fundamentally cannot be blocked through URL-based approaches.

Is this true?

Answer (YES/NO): NO